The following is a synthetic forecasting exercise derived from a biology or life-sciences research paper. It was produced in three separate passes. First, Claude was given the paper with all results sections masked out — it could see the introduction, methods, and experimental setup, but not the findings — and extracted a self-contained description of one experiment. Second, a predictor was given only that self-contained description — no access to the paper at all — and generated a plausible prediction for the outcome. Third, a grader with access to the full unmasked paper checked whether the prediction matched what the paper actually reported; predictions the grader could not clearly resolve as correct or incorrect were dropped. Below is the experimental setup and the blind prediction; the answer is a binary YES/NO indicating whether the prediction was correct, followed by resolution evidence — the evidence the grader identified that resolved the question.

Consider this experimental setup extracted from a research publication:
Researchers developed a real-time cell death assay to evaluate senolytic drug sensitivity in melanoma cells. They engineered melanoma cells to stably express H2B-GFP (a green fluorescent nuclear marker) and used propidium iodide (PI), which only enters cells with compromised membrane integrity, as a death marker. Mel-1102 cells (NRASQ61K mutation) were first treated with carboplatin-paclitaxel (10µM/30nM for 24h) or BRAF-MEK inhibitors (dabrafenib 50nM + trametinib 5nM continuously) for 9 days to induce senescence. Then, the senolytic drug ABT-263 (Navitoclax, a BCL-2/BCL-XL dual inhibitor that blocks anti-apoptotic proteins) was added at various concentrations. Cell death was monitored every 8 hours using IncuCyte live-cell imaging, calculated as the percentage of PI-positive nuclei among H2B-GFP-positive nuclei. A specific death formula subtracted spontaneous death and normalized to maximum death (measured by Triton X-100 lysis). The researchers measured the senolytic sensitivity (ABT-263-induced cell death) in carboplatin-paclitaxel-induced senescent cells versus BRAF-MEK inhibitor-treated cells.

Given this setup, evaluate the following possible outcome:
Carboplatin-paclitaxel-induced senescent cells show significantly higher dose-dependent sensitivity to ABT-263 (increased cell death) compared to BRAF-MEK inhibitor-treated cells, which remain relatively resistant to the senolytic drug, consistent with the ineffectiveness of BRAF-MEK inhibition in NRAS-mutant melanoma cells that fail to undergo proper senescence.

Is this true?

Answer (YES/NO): YES